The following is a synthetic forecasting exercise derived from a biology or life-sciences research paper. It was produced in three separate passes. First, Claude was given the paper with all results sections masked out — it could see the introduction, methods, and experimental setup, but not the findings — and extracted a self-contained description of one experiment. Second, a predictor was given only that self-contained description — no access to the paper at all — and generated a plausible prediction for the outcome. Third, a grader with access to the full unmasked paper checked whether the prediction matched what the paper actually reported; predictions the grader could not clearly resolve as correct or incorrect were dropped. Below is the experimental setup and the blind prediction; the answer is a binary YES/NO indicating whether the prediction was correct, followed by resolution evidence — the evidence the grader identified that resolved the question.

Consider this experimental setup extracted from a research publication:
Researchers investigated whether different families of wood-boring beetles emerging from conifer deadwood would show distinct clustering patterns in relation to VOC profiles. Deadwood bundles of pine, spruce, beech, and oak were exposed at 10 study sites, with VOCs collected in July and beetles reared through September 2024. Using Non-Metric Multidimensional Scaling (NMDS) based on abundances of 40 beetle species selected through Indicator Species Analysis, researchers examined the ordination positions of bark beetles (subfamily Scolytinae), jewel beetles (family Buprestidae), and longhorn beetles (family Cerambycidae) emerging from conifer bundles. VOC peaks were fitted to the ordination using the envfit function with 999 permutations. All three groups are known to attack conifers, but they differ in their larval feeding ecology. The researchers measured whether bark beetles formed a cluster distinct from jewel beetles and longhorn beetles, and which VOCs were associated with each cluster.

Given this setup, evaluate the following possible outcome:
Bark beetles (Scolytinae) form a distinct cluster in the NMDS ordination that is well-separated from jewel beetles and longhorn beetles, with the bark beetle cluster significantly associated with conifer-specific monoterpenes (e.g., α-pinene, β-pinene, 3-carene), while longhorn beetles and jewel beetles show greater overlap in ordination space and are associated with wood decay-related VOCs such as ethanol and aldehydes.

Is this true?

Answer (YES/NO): NO